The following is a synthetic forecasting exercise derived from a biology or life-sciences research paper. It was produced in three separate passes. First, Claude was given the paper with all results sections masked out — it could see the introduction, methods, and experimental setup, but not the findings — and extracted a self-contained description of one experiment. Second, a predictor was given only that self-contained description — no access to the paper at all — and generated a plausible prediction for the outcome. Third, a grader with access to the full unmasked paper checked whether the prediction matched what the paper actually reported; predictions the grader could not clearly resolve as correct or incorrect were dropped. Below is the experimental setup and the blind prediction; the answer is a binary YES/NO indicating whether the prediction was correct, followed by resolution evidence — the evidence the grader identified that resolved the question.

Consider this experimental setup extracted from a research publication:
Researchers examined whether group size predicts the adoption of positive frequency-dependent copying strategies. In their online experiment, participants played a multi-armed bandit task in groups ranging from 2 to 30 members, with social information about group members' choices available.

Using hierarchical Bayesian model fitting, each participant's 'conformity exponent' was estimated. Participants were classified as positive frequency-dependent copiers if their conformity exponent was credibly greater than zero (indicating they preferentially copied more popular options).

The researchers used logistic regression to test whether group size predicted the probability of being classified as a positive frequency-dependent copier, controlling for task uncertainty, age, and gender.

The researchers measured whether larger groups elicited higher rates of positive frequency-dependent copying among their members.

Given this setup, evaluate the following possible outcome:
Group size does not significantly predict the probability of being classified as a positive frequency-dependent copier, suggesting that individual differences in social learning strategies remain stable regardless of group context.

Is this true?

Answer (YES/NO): YES